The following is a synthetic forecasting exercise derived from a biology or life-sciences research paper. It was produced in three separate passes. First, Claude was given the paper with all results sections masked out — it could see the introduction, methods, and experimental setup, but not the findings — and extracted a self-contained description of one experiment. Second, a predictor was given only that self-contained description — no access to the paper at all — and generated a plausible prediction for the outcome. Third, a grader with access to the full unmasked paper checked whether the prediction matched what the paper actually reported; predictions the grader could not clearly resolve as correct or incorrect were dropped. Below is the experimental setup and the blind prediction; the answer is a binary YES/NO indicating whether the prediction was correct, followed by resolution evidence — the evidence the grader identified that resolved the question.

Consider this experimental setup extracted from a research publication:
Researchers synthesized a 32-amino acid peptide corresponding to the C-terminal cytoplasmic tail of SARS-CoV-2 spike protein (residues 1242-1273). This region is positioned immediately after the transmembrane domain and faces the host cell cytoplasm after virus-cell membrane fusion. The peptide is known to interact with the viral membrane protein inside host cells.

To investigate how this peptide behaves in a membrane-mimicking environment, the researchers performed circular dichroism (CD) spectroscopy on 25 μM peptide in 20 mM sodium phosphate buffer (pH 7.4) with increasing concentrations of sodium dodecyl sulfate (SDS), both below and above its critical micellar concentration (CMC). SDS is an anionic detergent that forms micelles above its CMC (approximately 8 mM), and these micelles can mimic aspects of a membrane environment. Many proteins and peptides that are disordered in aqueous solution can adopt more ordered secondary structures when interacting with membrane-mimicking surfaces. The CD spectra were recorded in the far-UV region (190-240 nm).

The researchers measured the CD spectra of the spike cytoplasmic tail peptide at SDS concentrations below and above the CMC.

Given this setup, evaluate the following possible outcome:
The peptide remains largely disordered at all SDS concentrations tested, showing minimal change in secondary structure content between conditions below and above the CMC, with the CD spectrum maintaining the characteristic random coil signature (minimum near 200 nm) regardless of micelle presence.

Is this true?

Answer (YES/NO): YES